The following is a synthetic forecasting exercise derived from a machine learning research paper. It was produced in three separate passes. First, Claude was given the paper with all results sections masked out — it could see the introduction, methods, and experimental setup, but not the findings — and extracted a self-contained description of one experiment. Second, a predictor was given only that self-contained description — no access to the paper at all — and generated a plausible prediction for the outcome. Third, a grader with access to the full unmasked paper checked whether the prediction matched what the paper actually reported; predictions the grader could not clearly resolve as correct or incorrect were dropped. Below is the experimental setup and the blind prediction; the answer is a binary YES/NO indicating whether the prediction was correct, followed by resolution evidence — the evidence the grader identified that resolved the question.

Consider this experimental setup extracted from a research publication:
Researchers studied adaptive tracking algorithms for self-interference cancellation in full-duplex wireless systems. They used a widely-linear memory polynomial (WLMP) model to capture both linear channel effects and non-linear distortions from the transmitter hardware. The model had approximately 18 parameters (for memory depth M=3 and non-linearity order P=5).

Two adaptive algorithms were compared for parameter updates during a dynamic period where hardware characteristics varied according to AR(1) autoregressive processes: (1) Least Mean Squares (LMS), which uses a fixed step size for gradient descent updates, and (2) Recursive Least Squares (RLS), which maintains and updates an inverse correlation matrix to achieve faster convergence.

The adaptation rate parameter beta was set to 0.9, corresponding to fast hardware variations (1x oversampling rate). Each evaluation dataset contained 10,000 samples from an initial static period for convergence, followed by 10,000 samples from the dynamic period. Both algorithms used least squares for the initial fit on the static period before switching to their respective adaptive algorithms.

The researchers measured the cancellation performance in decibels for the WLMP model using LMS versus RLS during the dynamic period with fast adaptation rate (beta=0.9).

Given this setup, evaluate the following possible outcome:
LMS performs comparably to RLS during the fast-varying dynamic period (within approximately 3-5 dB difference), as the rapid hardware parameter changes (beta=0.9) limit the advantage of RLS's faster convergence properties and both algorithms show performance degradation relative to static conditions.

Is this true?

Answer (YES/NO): YES